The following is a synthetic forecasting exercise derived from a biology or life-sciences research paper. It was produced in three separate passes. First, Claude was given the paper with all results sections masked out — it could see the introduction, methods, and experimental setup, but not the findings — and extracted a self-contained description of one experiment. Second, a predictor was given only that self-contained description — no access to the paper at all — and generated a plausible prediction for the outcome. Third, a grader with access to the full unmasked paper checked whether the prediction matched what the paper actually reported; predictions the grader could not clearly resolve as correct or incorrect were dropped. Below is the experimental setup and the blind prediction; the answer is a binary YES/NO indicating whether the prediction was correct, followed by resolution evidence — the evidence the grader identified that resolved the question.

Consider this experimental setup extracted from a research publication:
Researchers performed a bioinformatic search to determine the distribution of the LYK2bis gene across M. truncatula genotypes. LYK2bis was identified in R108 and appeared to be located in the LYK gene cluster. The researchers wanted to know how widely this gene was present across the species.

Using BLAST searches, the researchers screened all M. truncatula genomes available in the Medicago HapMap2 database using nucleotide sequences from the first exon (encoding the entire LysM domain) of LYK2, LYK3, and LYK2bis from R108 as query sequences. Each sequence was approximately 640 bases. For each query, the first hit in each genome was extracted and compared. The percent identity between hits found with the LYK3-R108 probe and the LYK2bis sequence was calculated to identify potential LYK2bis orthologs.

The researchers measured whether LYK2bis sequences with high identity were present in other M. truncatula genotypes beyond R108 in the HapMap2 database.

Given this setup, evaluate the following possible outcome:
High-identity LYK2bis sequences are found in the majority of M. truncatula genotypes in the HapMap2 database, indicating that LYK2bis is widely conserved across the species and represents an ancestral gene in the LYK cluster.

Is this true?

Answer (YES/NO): NO